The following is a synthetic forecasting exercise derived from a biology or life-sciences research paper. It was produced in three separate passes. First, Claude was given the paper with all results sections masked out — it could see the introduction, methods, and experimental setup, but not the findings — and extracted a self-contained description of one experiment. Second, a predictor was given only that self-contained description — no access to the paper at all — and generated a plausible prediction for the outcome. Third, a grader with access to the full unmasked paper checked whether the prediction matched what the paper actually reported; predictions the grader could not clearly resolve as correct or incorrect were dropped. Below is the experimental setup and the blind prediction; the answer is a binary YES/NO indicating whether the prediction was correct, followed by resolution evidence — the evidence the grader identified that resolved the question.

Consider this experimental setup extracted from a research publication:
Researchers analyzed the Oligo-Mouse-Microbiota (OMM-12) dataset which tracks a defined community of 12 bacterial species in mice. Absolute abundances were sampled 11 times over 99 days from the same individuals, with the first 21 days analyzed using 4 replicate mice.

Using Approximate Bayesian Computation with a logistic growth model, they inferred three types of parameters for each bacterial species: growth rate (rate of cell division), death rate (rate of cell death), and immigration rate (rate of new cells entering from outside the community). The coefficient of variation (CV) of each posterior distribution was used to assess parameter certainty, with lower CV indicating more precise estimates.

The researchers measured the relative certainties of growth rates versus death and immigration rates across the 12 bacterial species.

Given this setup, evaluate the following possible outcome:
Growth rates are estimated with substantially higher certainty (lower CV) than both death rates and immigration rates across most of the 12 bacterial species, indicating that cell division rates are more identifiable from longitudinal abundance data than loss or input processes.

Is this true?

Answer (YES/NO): YES